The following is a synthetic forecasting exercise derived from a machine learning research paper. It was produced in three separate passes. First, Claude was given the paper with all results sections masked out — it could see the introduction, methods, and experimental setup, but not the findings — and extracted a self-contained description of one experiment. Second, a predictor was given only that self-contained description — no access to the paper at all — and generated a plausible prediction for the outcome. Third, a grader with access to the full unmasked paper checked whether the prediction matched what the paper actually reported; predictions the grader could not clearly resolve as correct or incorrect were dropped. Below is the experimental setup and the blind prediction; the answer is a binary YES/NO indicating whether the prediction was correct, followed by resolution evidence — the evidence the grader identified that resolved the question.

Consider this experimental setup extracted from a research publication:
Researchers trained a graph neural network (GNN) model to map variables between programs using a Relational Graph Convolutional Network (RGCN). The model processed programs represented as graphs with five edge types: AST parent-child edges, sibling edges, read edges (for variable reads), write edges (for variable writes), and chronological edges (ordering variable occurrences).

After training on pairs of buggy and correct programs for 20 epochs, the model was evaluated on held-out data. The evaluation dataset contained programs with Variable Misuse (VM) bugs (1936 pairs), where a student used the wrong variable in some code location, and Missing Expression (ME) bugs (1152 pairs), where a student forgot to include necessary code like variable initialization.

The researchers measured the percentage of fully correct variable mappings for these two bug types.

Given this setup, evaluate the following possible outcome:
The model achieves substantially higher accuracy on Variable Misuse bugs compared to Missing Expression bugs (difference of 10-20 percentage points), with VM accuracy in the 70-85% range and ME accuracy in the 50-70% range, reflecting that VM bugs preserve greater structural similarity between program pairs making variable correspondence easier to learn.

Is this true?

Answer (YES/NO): NO